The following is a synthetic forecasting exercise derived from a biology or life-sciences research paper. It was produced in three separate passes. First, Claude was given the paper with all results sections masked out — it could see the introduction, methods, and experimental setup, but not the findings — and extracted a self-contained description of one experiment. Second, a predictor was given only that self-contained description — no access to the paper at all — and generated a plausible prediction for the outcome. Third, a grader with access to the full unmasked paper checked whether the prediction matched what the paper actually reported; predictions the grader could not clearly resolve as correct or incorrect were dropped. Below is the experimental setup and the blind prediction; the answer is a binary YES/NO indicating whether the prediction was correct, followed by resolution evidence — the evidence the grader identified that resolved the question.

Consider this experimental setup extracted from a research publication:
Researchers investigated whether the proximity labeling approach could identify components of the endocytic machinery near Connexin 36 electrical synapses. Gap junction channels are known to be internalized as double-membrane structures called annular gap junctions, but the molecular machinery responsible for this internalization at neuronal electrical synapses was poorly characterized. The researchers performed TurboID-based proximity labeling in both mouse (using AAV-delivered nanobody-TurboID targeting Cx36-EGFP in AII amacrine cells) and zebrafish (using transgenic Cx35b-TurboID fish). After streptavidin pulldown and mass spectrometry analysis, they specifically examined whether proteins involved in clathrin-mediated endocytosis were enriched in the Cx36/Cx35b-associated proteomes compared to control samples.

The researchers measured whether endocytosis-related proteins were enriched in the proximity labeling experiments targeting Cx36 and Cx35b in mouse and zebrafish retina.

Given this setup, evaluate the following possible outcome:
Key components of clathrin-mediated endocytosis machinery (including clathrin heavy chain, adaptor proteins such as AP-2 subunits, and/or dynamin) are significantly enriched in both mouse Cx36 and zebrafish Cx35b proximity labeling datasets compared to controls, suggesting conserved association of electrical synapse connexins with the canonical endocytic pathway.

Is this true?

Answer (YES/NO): NO